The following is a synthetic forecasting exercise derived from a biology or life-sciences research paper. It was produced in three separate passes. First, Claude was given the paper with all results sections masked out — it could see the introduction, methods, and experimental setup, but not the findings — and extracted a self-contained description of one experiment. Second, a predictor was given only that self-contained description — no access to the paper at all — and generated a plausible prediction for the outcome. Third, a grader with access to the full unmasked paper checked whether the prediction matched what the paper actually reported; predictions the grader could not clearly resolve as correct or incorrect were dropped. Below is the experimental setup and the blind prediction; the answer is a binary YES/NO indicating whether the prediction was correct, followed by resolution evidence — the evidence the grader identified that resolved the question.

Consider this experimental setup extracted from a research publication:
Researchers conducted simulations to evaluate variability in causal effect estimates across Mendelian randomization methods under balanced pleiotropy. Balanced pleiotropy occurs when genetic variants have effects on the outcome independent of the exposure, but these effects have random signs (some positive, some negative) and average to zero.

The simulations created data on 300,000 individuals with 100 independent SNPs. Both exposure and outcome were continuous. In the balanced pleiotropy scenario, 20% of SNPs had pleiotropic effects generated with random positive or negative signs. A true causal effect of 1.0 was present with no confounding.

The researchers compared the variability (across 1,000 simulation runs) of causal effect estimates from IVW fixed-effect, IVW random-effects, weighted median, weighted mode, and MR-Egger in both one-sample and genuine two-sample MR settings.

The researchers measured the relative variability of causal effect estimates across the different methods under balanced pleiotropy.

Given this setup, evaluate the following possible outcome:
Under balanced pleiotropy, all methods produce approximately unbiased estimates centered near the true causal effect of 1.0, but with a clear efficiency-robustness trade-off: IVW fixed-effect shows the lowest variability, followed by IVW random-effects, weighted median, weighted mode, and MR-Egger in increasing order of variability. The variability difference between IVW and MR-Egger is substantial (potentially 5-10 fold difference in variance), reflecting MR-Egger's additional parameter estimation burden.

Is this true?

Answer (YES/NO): NO